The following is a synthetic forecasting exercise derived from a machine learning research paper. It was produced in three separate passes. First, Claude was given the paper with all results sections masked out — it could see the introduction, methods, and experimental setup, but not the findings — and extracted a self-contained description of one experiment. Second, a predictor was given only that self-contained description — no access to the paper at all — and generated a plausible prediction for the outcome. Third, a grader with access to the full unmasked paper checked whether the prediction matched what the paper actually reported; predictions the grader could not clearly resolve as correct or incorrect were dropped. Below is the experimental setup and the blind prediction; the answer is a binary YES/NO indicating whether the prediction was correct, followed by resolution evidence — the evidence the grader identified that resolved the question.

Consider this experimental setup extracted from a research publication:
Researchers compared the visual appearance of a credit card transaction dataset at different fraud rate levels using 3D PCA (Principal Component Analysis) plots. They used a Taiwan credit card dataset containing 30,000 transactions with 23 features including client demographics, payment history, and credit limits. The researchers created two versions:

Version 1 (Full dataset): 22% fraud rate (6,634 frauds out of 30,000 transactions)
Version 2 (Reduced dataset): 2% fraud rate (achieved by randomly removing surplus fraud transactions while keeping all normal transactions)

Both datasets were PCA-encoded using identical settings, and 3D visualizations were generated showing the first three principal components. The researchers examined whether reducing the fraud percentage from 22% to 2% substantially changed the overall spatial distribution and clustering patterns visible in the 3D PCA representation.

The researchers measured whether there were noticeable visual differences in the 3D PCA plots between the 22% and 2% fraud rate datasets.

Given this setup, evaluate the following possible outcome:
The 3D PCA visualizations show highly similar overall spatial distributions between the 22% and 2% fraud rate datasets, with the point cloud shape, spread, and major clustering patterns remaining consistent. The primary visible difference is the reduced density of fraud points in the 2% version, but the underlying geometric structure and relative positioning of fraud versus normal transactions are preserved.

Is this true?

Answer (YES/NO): YES